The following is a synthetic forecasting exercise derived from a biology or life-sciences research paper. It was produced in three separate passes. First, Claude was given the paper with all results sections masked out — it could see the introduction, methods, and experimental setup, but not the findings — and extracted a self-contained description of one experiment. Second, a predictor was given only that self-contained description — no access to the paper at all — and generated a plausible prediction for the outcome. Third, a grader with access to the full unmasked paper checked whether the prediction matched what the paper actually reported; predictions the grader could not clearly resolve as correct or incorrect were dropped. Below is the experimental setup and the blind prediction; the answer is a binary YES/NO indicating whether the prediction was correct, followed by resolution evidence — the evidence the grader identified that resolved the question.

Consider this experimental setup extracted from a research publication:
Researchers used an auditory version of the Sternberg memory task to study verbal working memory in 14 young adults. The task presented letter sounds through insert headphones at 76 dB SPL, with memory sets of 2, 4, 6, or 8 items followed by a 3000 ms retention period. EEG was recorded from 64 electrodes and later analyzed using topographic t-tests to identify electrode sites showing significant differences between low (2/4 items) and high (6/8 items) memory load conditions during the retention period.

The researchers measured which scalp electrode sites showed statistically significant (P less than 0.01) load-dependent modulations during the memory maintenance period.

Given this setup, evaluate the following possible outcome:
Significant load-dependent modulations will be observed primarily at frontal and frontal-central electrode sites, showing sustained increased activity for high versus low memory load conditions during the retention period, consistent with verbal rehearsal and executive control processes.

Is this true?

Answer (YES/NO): NO